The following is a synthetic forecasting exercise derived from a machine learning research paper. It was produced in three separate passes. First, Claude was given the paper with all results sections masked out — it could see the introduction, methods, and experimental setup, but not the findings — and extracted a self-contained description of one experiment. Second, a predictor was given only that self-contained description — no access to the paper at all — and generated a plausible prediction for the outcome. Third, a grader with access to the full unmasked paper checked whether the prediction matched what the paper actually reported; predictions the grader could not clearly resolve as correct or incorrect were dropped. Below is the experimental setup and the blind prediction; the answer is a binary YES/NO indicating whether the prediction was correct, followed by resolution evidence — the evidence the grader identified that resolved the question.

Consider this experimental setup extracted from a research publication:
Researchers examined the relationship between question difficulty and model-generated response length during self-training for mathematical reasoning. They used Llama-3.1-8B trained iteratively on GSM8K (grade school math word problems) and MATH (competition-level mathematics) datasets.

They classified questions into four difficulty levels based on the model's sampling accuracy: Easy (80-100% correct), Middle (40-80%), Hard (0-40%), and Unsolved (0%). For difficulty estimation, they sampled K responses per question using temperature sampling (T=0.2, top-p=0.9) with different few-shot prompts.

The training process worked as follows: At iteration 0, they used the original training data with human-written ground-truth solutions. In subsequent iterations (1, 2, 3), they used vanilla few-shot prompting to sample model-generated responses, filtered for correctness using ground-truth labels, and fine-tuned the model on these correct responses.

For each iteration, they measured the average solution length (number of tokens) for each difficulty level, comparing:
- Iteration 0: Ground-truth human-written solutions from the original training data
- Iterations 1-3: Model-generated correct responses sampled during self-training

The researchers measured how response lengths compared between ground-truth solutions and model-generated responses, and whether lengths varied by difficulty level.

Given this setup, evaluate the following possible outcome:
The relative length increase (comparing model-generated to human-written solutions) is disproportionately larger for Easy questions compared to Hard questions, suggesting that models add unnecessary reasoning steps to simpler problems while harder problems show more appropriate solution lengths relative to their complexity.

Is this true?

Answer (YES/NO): NO